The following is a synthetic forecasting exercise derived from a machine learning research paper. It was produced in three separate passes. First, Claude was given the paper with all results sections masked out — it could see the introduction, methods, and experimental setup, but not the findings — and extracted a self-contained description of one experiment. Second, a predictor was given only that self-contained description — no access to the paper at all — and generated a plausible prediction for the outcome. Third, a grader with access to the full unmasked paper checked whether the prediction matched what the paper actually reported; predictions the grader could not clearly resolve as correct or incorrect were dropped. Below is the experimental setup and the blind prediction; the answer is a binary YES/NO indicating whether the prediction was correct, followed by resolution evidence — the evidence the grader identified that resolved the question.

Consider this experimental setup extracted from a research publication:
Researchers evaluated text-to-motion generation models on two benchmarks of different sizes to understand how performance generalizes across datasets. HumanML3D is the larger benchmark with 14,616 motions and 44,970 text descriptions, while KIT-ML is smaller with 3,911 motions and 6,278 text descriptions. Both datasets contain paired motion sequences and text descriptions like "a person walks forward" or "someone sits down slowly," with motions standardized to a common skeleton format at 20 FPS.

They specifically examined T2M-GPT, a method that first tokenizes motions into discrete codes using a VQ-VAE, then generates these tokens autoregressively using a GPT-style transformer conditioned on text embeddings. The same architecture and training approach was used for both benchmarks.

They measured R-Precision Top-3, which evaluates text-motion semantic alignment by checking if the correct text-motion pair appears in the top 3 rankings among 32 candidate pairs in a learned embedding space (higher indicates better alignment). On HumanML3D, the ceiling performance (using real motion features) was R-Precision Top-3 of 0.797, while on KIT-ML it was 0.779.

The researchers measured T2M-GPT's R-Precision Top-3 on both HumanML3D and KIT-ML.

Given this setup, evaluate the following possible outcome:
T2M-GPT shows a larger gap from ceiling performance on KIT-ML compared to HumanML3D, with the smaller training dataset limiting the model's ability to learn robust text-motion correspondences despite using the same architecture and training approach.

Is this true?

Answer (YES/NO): YES